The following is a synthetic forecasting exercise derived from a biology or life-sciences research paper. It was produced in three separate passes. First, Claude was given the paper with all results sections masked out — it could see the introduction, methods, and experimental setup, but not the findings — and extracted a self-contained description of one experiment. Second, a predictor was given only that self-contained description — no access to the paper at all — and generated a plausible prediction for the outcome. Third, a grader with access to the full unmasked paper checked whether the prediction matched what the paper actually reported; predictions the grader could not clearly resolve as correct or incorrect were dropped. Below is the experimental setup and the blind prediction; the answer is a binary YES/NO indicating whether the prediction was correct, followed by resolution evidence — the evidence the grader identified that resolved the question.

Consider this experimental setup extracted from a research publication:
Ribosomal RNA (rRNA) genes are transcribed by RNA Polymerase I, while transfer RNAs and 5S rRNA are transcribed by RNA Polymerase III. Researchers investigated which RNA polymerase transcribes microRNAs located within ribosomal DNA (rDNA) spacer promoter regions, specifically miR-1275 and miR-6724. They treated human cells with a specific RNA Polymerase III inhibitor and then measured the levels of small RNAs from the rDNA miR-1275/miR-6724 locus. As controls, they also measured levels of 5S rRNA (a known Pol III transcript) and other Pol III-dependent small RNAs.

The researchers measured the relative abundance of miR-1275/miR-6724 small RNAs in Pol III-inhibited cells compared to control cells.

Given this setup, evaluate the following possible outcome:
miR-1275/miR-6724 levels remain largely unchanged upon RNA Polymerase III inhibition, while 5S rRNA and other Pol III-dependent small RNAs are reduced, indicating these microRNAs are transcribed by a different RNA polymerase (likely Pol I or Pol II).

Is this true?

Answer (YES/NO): NO